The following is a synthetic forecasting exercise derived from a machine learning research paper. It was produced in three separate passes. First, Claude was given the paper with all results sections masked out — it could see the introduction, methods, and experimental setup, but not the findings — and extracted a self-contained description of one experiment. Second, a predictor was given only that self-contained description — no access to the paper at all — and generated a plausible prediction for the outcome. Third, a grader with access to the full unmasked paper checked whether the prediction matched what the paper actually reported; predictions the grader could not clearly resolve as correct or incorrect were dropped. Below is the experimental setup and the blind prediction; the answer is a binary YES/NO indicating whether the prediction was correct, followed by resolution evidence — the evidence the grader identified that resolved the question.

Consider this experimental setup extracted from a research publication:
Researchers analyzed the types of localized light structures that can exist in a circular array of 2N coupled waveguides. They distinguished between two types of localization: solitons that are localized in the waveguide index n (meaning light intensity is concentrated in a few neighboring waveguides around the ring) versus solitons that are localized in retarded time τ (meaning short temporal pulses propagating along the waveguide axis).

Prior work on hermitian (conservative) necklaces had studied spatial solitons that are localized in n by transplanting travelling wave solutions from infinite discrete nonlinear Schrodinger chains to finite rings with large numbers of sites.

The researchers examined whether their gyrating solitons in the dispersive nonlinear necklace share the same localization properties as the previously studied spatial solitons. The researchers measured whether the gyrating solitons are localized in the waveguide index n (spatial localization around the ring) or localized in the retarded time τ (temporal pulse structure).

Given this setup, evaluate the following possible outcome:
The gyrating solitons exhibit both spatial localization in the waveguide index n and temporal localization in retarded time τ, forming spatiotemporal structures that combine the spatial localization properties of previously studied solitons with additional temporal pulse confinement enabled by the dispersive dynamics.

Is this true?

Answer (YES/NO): NO